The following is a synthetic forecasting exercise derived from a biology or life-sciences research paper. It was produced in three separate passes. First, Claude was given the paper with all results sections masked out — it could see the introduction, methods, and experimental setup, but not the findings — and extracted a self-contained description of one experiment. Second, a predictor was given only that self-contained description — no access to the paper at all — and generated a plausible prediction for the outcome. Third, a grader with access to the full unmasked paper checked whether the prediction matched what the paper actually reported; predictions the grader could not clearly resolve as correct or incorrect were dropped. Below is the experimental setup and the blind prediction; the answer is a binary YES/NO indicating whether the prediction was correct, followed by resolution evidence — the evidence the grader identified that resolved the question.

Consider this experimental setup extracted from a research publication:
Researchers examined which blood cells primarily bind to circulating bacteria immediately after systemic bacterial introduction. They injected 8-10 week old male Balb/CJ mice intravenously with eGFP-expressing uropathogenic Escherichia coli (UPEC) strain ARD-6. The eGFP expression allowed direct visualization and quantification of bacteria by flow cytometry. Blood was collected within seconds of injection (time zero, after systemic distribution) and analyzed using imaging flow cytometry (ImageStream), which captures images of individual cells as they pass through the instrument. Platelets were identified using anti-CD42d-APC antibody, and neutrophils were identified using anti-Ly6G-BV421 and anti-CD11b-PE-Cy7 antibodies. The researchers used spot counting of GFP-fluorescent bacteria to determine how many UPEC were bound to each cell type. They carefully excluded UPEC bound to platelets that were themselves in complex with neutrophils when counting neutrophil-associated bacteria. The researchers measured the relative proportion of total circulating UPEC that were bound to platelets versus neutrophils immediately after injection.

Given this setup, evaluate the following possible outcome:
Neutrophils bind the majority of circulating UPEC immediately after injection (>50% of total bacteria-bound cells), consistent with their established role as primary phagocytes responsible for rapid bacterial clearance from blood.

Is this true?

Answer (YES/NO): NO